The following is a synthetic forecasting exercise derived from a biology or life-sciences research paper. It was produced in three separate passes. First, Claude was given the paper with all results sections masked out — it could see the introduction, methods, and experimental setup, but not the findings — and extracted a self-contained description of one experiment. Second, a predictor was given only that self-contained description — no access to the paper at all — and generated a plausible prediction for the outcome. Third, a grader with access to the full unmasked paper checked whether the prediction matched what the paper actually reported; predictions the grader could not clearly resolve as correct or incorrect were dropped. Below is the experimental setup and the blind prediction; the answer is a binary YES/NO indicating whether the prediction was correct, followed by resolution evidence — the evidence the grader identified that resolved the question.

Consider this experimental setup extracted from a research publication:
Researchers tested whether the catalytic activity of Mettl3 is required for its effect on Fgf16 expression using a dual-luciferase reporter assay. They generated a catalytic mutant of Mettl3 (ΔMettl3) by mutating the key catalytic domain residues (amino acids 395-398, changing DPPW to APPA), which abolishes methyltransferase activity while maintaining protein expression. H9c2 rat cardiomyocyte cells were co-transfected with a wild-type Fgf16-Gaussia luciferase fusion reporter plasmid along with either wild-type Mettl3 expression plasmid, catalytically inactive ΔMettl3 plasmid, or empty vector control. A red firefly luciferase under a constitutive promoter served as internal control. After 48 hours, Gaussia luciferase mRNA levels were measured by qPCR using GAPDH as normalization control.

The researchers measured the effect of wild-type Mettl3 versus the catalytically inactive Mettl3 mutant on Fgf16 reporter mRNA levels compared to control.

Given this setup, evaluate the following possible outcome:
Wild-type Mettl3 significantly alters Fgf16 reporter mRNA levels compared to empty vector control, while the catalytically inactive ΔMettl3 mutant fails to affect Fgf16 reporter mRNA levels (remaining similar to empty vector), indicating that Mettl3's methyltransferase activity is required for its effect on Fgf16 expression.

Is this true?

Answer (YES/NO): YES